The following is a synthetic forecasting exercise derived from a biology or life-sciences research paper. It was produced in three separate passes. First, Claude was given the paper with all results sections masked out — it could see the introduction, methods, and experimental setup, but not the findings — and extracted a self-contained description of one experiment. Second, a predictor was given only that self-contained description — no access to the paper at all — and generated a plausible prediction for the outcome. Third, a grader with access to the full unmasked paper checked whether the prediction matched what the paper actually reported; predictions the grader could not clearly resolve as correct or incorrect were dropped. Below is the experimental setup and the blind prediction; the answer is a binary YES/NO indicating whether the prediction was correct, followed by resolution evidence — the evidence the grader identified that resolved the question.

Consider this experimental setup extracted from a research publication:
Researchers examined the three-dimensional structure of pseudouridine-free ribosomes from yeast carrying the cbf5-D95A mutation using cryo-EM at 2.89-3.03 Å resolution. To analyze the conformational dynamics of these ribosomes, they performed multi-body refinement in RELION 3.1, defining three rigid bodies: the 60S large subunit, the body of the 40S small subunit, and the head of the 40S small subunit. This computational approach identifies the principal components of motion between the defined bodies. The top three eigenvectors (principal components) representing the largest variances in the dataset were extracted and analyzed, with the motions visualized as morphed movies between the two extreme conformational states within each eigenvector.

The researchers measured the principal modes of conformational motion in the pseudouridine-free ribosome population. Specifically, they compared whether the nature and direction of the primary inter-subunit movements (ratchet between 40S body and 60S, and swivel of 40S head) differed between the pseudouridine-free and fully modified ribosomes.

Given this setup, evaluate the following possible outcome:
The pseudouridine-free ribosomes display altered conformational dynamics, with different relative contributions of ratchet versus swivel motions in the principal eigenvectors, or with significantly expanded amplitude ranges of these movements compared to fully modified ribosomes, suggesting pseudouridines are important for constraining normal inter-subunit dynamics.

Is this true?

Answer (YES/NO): YES